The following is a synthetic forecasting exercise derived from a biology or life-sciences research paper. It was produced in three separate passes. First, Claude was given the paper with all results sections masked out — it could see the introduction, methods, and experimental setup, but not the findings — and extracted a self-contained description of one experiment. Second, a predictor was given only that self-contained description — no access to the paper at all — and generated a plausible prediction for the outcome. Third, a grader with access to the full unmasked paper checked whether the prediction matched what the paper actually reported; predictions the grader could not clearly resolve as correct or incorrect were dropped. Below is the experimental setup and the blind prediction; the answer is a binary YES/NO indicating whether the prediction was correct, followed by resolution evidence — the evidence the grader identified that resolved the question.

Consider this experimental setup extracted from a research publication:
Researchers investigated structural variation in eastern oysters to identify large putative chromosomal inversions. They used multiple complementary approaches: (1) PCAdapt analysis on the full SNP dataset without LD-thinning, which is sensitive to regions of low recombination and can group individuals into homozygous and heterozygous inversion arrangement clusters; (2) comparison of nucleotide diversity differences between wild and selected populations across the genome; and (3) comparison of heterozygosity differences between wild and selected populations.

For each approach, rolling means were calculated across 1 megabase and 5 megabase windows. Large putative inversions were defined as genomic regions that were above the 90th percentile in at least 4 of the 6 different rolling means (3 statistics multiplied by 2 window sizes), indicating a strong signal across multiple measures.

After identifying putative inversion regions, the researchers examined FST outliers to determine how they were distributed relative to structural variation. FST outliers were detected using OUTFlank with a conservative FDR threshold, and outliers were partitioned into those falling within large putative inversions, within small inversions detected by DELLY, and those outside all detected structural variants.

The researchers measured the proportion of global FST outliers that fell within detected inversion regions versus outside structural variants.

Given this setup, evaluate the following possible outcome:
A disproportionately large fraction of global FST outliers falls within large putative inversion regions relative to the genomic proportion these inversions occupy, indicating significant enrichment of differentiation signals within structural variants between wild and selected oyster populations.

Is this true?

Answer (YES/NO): YES